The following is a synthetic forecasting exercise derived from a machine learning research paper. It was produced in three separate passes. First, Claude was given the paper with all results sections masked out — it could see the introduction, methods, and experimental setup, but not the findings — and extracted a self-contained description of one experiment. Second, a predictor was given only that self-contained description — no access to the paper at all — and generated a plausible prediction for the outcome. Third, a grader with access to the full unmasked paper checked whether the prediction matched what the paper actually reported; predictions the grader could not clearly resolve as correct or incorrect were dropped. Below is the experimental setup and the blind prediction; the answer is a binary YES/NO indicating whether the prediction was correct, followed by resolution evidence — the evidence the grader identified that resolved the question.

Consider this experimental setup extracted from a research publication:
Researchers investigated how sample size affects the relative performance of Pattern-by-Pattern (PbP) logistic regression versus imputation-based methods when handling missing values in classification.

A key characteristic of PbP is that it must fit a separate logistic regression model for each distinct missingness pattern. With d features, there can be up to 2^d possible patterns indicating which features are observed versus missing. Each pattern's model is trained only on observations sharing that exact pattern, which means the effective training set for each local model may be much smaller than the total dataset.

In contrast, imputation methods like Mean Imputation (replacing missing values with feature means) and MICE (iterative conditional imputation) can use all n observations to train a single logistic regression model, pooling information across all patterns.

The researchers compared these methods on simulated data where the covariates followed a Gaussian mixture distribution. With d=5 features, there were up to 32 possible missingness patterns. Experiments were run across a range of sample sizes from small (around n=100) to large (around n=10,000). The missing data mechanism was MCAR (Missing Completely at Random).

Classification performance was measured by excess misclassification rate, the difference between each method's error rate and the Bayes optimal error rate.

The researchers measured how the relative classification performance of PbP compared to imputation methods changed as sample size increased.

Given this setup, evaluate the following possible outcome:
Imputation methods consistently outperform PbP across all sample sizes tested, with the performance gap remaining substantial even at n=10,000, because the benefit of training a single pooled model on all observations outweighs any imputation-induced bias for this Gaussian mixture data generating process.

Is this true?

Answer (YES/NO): NO